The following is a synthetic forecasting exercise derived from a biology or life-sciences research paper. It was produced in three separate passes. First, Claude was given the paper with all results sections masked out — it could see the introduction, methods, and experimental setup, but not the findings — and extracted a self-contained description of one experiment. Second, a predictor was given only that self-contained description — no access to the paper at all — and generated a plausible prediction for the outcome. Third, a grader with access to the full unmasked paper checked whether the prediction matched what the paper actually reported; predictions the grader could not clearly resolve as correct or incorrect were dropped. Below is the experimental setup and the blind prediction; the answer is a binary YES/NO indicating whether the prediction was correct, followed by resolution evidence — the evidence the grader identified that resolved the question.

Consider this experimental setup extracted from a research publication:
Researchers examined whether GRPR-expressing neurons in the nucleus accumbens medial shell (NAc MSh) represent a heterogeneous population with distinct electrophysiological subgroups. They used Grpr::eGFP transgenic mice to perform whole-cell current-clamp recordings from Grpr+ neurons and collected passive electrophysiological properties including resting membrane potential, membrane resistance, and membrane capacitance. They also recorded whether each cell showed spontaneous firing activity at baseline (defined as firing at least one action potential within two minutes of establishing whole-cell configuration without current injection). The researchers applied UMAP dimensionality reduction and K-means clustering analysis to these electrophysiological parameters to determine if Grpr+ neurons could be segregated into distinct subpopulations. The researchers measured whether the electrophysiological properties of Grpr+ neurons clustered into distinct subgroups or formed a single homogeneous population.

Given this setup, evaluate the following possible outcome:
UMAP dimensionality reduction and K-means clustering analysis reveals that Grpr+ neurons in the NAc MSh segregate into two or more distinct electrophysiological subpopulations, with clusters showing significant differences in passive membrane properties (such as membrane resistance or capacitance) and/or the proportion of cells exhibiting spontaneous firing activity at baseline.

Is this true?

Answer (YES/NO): YES